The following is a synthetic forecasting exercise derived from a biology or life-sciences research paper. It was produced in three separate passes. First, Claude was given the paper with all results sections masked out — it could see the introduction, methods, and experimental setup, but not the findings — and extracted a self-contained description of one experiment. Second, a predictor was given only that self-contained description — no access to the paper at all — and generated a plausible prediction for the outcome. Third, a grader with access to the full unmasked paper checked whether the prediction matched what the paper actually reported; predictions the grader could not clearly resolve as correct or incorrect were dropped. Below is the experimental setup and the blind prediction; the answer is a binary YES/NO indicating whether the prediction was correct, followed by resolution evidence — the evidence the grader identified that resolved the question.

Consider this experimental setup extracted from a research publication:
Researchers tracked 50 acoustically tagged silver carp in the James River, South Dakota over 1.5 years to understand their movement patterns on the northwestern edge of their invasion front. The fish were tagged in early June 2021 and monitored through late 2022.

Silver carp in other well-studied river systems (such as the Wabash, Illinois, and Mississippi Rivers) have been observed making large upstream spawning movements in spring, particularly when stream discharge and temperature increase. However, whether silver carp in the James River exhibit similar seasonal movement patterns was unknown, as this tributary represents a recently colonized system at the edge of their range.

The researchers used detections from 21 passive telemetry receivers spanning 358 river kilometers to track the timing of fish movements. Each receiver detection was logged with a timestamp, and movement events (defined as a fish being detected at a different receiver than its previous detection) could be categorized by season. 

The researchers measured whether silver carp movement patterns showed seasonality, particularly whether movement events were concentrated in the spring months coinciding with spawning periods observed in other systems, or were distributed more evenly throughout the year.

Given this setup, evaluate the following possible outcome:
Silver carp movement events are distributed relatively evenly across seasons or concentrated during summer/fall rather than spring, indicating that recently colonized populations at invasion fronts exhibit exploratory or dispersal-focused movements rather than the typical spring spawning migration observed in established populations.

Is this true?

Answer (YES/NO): NO